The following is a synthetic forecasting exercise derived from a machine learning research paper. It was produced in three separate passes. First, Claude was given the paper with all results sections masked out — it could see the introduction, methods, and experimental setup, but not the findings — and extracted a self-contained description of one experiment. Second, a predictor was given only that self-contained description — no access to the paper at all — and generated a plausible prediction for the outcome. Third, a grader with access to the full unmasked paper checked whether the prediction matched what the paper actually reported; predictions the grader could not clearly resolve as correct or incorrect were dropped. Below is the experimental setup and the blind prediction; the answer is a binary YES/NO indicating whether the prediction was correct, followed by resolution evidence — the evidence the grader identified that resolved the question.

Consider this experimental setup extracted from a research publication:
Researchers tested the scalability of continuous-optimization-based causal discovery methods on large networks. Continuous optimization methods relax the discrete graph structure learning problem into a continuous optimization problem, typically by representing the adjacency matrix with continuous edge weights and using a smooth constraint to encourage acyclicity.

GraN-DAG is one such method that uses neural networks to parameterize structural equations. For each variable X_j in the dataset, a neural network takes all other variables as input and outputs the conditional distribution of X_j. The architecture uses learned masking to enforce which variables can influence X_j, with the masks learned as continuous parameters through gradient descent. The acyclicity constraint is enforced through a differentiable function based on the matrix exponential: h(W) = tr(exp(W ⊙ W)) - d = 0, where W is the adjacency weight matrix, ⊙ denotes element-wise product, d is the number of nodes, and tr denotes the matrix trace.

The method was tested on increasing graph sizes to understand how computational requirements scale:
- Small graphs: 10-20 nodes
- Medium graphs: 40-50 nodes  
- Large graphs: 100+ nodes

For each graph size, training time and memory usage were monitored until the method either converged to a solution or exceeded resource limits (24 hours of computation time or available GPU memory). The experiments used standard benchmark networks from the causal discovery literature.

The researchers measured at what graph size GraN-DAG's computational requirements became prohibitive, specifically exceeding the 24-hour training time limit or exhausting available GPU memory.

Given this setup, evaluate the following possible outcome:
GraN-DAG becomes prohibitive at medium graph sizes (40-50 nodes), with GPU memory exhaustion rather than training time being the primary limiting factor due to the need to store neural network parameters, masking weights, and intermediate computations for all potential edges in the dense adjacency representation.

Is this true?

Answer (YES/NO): NO